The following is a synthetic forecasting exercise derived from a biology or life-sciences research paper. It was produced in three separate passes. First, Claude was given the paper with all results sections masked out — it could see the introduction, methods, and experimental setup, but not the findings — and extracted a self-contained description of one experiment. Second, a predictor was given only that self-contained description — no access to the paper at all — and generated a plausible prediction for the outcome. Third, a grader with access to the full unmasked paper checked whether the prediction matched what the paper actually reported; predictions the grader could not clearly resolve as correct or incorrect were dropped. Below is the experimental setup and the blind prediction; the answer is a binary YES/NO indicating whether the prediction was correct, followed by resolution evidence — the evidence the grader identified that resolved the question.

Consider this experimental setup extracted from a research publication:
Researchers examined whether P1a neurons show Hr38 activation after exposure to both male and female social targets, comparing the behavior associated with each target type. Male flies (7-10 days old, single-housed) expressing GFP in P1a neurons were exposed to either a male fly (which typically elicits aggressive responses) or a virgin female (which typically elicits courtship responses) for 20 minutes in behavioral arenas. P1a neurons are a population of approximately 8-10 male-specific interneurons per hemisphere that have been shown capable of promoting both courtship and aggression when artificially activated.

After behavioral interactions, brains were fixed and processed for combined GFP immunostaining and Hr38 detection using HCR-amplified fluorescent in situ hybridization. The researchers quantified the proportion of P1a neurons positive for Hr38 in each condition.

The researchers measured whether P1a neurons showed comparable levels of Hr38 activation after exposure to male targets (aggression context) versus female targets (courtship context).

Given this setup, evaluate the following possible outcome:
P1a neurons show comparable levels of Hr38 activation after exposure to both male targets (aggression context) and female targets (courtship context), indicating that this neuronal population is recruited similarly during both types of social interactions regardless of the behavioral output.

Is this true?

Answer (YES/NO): YES